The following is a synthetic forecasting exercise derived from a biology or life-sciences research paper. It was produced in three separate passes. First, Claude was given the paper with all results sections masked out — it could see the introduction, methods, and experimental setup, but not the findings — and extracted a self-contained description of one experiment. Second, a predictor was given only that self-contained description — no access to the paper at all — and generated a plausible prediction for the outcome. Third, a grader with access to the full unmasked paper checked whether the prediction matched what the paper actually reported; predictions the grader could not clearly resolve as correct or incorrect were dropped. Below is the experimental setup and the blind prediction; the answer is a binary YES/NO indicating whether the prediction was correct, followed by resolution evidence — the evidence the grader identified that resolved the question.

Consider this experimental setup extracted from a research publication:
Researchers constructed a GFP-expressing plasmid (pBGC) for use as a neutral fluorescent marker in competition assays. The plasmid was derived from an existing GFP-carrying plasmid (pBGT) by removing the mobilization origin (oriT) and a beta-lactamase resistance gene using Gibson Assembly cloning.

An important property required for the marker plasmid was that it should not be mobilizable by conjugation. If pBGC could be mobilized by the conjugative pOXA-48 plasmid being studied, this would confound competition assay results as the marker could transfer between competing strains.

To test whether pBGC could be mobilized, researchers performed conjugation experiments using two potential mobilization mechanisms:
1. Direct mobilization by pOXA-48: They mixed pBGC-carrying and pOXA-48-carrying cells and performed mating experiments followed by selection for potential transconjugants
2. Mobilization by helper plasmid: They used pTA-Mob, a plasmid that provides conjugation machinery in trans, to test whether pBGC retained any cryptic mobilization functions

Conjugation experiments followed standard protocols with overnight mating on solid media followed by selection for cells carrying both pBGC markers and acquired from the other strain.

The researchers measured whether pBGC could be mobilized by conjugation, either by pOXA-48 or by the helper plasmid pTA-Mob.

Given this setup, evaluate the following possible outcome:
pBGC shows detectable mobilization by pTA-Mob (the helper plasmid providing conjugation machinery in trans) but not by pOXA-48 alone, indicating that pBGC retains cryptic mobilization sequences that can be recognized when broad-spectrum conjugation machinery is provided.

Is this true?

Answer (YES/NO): NO